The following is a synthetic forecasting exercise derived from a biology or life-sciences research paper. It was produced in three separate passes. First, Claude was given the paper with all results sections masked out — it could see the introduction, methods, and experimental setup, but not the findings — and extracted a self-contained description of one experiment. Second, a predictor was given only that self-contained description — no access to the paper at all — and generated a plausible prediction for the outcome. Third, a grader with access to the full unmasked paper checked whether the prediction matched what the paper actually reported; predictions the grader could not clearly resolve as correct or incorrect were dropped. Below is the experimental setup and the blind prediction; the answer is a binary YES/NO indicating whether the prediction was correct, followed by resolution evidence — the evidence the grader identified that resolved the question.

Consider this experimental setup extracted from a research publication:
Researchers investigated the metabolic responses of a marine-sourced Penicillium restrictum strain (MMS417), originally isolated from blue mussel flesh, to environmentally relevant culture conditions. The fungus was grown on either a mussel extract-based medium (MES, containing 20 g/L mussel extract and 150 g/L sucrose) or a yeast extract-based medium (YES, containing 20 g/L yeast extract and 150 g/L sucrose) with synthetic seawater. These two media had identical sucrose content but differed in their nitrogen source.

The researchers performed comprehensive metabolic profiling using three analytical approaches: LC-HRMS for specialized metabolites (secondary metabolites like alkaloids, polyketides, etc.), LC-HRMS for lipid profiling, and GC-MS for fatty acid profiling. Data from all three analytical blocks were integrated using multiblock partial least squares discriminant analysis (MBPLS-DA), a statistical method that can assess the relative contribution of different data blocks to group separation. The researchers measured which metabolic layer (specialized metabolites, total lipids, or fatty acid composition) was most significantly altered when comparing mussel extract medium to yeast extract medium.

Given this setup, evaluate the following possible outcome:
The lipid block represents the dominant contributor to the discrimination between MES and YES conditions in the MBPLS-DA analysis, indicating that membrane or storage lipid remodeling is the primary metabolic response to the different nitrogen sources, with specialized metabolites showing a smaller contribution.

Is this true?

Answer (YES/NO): NO